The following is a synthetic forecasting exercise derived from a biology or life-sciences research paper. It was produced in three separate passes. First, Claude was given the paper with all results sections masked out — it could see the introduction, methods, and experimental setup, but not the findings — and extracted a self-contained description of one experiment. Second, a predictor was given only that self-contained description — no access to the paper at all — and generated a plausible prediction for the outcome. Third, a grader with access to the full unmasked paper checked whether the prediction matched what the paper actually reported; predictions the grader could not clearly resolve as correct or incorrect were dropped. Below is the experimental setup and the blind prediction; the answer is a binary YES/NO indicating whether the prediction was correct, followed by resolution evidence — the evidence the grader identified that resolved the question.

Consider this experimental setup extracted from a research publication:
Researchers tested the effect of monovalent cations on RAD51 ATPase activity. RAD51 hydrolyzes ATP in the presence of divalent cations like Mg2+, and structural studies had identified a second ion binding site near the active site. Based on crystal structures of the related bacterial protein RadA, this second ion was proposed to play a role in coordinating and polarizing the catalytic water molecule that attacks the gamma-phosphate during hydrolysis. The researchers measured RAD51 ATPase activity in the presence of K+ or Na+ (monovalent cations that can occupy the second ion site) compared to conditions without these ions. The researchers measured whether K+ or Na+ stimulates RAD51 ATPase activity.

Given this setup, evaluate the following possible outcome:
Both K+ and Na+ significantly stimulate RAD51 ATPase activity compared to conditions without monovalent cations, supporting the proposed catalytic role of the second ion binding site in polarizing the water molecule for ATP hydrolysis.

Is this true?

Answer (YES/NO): YES